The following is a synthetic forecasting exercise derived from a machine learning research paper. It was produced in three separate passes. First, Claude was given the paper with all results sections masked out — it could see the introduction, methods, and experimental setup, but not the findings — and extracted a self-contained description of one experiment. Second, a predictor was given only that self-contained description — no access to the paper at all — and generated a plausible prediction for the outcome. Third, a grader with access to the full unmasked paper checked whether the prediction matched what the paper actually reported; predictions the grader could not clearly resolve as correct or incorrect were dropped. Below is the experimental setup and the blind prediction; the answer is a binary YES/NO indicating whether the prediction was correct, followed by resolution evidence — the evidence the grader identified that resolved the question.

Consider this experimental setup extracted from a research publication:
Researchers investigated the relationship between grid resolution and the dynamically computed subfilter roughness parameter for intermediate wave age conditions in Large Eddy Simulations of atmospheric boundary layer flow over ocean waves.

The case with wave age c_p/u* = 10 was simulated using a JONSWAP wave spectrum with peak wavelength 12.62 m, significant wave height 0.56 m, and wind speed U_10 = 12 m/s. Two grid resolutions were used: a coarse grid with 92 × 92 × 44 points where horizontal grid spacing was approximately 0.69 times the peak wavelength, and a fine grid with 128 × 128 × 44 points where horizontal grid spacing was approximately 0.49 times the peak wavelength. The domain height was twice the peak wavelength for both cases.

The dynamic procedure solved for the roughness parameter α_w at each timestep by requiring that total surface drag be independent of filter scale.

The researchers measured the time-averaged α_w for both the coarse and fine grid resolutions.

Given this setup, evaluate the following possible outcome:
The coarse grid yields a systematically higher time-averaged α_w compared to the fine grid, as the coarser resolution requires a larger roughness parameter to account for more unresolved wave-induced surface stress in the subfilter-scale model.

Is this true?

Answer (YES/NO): NO